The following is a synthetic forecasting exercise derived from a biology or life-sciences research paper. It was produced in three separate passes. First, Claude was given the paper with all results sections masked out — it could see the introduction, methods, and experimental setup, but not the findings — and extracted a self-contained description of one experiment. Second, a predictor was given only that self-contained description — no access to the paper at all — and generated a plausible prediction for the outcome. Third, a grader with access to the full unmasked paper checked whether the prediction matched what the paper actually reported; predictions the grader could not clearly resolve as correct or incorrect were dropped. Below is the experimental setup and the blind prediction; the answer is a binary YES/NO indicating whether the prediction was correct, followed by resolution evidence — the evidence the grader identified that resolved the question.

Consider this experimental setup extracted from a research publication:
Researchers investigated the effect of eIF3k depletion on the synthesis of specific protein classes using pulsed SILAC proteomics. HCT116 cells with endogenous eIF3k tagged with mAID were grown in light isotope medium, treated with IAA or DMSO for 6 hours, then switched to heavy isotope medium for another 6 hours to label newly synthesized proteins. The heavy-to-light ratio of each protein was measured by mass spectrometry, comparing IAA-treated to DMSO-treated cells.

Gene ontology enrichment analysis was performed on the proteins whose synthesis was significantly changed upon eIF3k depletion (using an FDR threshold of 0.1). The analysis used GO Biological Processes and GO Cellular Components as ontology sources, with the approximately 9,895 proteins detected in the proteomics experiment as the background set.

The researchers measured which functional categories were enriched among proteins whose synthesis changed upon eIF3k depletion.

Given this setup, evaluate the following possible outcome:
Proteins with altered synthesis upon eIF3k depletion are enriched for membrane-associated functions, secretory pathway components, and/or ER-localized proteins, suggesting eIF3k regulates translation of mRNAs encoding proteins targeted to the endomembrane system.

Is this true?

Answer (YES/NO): NO